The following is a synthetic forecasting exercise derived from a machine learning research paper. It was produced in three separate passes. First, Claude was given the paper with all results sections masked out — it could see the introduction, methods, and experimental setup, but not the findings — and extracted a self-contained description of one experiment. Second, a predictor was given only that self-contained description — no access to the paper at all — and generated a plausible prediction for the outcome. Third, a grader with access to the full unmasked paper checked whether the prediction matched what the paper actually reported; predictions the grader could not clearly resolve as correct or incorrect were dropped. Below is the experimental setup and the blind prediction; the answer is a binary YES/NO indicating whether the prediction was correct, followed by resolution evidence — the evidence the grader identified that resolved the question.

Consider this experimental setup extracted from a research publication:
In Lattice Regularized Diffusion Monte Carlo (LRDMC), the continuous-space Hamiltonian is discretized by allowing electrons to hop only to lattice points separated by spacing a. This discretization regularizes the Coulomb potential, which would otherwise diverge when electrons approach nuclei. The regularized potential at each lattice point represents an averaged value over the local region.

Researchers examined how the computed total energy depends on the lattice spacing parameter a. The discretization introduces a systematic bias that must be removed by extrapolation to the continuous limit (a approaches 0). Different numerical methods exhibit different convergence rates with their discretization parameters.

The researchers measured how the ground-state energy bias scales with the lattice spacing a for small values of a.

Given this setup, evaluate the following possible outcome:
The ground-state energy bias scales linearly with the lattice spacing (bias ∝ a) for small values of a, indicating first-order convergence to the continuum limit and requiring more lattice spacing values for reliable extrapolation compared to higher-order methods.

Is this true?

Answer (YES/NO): NO